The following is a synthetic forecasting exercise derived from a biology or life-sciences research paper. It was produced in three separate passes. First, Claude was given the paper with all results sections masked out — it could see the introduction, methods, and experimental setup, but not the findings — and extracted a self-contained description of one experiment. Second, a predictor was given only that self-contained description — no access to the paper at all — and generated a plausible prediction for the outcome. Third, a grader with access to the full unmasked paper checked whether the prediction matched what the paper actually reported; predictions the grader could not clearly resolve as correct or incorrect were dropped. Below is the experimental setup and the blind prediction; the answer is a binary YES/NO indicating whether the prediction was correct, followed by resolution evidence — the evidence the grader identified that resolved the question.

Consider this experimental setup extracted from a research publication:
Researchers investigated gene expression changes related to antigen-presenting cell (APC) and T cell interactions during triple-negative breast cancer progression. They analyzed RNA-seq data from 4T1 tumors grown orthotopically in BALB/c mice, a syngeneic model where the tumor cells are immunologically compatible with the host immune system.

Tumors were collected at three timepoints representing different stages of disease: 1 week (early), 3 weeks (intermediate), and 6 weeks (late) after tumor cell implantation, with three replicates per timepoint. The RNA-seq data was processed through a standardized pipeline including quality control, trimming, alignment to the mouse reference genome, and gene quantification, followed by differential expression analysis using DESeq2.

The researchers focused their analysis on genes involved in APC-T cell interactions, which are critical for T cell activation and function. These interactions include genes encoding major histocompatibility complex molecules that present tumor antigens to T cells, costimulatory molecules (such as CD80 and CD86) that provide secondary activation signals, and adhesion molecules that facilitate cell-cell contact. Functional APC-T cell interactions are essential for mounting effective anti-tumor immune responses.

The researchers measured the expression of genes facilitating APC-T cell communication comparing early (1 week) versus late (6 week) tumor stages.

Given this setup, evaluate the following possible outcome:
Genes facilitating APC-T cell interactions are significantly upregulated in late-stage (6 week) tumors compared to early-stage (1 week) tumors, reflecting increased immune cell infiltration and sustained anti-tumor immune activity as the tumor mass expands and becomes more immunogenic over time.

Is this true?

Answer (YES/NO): NO